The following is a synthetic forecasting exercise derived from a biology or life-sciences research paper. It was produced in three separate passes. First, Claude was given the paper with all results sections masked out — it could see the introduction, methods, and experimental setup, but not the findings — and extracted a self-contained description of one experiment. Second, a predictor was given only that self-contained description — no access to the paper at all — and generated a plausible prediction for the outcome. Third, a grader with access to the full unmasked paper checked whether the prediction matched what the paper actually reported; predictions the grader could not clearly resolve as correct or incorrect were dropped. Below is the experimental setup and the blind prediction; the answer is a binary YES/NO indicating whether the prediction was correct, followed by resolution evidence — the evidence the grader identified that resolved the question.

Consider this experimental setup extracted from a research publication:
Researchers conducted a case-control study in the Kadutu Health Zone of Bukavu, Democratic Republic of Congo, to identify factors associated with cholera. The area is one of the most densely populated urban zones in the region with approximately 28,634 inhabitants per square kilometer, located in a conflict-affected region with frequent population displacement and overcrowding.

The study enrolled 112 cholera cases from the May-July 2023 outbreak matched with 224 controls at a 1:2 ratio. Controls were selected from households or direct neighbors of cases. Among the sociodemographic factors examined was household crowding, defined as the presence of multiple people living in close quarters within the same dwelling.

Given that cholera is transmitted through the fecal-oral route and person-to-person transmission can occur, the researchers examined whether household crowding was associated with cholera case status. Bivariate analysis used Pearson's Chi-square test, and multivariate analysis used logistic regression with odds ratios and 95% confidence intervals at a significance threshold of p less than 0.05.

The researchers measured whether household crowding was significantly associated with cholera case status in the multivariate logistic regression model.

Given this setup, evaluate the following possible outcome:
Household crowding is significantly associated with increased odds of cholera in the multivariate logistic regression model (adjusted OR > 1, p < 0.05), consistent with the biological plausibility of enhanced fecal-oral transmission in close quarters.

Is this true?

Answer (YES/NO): NO